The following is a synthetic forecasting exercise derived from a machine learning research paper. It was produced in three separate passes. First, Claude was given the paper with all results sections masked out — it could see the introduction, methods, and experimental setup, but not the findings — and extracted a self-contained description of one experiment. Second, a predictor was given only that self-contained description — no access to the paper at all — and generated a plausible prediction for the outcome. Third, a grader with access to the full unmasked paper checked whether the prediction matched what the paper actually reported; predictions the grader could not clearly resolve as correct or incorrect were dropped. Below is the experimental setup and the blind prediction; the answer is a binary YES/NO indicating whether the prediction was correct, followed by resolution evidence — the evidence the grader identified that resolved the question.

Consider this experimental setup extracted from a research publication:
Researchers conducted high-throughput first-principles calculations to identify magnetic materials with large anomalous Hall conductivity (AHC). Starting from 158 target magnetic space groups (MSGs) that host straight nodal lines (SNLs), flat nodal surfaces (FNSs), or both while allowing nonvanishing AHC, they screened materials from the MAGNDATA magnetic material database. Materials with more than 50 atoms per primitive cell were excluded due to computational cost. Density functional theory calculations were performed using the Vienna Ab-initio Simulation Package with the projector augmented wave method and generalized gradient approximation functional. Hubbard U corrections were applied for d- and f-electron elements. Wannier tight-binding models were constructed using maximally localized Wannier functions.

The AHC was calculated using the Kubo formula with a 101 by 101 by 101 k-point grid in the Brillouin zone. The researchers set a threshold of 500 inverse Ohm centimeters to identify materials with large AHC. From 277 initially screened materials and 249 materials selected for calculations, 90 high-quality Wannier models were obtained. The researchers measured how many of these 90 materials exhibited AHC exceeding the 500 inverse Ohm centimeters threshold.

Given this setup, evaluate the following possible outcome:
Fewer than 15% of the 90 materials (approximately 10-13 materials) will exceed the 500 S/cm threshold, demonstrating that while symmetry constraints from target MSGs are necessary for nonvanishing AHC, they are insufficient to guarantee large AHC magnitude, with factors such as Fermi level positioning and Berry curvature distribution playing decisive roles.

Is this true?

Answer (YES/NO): NO